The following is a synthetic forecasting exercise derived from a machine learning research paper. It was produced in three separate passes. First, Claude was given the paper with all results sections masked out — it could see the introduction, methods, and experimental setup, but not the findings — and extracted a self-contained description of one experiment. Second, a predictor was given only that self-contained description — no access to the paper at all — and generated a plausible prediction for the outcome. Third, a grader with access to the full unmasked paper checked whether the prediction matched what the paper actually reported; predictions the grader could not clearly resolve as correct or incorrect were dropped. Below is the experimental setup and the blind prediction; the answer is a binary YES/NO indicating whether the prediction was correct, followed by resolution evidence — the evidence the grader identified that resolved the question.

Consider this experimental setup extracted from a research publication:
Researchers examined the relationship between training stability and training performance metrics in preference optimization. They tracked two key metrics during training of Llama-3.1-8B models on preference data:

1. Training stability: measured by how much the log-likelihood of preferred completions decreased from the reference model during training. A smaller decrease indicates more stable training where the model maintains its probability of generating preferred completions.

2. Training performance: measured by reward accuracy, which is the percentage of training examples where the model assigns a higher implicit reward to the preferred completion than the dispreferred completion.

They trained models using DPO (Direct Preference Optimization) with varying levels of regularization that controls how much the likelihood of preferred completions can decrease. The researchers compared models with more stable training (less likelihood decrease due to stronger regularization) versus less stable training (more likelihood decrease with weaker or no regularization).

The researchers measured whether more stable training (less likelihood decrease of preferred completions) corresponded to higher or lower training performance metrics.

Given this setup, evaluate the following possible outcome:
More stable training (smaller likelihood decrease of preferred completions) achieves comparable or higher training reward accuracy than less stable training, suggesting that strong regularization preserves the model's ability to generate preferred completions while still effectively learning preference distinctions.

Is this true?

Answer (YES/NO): NO